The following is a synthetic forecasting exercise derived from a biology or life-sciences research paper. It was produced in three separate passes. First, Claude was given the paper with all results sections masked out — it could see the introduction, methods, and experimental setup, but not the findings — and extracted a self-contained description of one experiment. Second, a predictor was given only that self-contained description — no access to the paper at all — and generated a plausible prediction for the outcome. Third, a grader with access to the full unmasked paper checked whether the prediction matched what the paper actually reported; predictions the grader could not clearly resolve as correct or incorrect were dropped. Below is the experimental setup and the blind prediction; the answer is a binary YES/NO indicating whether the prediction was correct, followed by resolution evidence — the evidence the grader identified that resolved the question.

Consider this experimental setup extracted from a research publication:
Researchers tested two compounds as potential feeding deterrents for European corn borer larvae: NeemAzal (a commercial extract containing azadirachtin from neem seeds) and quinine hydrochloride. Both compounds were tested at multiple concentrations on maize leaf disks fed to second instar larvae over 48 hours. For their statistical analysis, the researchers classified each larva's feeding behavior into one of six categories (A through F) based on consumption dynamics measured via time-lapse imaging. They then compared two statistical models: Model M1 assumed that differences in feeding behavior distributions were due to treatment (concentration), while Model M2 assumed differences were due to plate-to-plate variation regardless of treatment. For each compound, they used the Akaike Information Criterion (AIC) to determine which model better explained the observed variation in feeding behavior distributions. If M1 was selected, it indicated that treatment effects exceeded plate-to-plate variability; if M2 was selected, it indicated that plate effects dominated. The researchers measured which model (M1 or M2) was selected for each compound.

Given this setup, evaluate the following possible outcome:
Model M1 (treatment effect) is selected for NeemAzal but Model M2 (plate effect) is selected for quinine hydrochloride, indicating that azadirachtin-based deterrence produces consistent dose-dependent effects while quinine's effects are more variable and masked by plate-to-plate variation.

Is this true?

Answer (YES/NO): NO